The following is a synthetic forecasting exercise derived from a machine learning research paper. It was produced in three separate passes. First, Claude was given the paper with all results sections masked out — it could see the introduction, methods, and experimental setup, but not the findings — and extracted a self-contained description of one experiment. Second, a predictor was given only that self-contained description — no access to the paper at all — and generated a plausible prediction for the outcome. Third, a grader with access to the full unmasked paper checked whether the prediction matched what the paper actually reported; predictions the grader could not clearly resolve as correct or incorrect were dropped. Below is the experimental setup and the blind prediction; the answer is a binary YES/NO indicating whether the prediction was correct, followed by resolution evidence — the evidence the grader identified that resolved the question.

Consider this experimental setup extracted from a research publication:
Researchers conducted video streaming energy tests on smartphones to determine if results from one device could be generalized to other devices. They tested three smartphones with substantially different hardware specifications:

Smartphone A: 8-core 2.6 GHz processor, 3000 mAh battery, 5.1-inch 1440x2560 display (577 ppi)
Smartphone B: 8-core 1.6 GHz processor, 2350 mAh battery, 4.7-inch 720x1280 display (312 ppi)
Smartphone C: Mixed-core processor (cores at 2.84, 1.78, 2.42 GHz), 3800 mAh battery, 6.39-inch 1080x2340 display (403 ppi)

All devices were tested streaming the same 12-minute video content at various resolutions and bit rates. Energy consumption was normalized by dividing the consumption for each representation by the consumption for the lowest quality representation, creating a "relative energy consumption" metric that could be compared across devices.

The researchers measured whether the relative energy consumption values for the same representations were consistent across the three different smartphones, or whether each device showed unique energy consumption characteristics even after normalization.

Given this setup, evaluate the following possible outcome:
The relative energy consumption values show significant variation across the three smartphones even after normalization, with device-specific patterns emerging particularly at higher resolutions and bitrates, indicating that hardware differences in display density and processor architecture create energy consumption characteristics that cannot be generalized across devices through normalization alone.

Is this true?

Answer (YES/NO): NO